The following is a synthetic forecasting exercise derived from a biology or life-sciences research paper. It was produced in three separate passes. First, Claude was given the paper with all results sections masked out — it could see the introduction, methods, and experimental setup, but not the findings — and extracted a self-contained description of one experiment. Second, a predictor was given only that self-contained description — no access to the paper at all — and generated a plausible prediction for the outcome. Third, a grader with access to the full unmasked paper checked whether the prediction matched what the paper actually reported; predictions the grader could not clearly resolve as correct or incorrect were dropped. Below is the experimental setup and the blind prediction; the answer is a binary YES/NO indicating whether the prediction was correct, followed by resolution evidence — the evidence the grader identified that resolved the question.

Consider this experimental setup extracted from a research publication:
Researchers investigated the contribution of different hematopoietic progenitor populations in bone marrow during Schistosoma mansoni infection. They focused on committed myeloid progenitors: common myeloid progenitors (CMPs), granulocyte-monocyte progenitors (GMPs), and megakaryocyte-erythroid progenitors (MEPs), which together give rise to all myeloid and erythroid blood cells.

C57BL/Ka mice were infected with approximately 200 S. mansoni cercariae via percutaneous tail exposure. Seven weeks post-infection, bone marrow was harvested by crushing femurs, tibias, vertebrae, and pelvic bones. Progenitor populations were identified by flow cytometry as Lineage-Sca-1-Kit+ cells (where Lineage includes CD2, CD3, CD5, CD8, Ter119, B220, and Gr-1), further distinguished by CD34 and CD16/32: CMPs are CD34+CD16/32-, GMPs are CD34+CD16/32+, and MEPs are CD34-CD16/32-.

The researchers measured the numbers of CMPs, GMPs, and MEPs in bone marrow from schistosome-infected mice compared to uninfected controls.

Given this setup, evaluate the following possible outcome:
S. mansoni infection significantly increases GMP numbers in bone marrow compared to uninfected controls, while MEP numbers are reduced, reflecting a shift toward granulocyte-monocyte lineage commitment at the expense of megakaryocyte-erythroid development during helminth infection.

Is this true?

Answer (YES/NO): NO